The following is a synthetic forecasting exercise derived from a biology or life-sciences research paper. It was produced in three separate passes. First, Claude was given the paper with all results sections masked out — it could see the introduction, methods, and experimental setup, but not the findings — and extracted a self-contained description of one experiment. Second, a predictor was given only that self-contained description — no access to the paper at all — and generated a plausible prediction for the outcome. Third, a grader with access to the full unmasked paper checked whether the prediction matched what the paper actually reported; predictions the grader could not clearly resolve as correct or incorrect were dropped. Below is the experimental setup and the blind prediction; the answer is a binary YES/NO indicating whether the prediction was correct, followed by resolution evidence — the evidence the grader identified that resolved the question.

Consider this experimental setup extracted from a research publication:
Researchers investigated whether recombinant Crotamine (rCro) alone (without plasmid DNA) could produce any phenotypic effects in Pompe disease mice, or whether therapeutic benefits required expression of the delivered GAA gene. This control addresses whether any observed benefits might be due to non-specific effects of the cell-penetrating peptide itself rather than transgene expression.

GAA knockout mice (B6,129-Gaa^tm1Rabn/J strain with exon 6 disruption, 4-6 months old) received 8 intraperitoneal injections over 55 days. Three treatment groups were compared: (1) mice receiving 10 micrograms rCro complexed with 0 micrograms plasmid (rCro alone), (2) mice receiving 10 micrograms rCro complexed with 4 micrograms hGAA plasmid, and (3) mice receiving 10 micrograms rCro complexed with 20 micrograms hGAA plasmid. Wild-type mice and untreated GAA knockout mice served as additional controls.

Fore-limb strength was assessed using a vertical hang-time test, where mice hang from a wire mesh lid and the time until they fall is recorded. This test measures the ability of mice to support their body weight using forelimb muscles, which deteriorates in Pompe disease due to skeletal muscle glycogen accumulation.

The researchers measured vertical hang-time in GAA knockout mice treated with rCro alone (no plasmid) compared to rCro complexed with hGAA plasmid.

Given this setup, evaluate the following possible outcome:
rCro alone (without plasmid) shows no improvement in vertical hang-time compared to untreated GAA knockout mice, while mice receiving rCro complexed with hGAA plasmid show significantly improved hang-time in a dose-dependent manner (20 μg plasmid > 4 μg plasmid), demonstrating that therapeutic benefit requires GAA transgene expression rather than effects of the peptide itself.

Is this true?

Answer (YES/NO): NO